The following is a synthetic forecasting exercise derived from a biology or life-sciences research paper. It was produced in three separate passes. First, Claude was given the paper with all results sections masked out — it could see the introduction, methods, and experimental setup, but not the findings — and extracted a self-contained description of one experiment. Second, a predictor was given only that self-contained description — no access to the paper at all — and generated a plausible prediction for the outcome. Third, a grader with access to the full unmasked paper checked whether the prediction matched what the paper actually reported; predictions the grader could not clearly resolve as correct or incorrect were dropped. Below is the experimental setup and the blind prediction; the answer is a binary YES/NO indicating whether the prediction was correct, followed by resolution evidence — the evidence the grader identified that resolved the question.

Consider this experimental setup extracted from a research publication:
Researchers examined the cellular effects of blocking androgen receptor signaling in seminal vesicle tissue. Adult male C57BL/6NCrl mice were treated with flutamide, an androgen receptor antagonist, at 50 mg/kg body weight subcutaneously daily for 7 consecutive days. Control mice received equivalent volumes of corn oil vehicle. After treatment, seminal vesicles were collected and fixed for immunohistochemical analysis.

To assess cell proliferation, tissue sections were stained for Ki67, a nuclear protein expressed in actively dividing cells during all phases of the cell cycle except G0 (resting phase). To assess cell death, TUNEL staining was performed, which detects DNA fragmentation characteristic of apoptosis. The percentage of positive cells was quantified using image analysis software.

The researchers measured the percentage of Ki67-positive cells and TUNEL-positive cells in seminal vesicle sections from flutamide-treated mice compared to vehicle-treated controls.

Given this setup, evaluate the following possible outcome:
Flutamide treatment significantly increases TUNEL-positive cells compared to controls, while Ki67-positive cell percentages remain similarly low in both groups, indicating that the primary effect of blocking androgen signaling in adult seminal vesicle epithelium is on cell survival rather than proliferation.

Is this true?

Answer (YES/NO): NO